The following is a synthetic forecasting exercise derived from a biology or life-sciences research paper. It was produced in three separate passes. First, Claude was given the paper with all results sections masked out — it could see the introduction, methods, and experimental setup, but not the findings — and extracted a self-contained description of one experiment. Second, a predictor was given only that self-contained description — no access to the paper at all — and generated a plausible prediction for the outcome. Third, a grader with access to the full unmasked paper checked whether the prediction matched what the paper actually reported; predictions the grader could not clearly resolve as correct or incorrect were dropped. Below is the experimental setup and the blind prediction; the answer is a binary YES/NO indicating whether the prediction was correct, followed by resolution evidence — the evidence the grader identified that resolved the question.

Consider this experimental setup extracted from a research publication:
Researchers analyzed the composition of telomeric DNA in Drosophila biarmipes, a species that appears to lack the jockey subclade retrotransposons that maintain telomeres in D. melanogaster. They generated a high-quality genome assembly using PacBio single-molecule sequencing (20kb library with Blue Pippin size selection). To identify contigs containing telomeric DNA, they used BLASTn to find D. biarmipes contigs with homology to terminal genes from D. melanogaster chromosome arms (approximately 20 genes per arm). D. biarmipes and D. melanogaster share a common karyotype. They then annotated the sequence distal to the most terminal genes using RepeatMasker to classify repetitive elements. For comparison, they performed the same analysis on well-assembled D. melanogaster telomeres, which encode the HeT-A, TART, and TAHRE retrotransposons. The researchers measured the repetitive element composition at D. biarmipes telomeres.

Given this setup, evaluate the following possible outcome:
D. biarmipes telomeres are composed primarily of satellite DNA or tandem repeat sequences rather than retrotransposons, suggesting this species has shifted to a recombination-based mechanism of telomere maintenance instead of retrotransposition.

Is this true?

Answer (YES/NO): NO